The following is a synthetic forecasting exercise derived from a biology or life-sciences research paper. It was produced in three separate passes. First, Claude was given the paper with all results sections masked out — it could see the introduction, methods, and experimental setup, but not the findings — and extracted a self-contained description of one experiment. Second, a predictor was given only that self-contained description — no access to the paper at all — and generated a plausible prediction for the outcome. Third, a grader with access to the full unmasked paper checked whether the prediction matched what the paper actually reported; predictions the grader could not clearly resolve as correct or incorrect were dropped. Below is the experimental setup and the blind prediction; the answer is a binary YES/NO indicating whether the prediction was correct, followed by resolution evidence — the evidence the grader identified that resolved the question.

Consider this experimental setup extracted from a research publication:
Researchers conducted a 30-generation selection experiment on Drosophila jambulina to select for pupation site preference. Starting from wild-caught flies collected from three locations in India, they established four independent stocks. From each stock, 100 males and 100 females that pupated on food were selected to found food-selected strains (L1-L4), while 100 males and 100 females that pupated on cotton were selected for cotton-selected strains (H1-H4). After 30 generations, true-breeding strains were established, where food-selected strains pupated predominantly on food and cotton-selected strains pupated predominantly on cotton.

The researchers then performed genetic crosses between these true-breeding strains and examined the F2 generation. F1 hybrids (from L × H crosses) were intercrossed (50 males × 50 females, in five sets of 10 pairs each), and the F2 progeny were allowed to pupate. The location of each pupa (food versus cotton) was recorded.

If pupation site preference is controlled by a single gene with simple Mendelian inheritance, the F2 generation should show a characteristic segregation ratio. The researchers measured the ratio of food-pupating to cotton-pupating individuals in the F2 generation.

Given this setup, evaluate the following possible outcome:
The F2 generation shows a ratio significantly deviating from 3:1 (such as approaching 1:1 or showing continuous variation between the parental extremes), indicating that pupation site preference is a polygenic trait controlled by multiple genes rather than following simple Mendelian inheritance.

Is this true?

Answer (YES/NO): NO